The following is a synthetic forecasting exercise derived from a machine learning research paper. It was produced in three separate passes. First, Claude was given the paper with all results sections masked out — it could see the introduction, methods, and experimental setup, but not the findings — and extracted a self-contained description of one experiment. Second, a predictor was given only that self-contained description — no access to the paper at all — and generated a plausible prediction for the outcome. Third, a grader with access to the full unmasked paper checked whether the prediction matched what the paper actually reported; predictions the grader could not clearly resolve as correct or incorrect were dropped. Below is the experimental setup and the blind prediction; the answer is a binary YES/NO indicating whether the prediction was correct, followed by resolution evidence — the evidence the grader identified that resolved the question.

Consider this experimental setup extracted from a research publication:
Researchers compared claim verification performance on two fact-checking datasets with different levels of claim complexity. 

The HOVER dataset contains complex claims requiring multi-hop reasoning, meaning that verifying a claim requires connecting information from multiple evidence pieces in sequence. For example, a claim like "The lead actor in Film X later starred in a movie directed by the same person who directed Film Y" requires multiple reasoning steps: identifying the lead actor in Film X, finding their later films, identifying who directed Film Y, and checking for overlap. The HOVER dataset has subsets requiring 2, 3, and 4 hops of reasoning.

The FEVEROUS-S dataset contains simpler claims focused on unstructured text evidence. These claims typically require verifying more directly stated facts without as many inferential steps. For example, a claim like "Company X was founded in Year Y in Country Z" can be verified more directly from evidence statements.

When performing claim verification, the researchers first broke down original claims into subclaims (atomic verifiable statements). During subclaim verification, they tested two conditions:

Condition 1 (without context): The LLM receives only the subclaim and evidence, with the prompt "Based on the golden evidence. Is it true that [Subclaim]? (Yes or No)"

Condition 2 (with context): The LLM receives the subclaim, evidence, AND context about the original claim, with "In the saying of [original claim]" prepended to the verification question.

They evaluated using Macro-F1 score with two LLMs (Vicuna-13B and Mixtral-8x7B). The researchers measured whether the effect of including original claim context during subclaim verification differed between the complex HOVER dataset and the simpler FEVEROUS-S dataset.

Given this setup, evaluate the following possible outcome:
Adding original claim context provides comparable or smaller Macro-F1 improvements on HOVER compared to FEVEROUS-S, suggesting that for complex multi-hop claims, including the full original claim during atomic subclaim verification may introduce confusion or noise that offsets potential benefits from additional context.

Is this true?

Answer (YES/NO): NO